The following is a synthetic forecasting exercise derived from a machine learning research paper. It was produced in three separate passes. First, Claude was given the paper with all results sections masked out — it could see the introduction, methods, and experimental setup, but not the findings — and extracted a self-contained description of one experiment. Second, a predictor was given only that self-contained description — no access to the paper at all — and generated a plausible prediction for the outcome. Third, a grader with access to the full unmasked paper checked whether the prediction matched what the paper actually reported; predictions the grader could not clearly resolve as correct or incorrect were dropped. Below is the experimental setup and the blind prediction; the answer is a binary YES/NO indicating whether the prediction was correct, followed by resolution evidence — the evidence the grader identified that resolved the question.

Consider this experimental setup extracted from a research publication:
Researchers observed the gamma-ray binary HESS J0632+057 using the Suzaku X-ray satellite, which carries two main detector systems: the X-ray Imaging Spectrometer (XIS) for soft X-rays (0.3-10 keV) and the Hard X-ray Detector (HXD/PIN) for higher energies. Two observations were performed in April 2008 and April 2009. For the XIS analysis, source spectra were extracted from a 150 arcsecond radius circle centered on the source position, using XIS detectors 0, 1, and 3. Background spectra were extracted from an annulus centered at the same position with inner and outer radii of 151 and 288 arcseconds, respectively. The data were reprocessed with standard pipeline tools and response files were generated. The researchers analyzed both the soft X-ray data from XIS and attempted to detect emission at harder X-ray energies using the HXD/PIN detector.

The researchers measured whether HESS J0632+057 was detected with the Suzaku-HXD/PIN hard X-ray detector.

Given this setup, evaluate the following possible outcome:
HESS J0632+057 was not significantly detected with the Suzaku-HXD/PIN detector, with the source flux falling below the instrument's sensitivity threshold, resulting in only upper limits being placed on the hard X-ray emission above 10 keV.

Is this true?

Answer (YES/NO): YES